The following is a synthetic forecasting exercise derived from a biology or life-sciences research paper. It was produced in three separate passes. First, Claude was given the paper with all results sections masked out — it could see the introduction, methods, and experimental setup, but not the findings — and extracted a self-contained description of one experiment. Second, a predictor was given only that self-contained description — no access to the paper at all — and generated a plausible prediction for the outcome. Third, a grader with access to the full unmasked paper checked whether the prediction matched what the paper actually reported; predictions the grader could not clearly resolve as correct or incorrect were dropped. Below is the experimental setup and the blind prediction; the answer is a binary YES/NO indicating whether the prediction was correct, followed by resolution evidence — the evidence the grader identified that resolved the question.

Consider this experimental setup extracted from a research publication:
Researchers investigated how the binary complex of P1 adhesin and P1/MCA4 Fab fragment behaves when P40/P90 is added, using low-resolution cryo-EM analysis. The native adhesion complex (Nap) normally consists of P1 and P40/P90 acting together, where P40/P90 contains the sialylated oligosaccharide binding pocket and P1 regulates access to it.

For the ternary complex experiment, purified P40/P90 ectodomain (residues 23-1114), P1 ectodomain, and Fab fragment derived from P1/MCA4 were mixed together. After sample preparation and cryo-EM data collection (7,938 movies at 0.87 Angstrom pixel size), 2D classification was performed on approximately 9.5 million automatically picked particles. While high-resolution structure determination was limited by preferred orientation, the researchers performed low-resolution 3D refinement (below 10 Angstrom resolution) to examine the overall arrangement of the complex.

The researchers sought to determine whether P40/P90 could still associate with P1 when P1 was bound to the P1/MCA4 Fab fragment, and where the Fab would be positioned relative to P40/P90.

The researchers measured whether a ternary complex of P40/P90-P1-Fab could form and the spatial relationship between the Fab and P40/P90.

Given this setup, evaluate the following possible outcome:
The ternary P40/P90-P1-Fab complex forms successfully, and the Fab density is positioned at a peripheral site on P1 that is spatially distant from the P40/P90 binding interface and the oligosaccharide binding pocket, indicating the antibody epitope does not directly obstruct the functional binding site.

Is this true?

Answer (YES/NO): NO